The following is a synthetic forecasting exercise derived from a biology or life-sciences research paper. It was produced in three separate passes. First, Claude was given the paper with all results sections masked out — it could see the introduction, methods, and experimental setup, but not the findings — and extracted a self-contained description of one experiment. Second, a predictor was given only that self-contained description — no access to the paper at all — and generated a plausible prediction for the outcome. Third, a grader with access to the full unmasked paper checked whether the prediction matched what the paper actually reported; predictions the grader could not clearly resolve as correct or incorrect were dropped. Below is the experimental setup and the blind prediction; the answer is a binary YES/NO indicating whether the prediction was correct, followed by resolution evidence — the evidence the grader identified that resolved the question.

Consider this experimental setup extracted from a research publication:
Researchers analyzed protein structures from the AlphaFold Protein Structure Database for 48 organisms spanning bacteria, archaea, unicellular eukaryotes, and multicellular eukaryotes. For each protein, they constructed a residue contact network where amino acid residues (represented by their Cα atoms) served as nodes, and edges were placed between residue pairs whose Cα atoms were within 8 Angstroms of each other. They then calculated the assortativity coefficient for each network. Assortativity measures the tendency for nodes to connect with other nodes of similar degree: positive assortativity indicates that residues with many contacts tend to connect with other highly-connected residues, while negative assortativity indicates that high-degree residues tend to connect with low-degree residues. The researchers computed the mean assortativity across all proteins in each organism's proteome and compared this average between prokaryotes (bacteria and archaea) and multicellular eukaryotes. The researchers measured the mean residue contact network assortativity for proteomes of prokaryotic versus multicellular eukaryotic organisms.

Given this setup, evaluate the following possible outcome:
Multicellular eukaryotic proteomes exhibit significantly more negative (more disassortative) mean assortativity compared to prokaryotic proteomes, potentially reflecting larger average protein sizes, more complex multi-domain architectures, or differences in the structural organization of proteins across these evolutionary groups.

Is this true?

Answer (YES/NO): NO